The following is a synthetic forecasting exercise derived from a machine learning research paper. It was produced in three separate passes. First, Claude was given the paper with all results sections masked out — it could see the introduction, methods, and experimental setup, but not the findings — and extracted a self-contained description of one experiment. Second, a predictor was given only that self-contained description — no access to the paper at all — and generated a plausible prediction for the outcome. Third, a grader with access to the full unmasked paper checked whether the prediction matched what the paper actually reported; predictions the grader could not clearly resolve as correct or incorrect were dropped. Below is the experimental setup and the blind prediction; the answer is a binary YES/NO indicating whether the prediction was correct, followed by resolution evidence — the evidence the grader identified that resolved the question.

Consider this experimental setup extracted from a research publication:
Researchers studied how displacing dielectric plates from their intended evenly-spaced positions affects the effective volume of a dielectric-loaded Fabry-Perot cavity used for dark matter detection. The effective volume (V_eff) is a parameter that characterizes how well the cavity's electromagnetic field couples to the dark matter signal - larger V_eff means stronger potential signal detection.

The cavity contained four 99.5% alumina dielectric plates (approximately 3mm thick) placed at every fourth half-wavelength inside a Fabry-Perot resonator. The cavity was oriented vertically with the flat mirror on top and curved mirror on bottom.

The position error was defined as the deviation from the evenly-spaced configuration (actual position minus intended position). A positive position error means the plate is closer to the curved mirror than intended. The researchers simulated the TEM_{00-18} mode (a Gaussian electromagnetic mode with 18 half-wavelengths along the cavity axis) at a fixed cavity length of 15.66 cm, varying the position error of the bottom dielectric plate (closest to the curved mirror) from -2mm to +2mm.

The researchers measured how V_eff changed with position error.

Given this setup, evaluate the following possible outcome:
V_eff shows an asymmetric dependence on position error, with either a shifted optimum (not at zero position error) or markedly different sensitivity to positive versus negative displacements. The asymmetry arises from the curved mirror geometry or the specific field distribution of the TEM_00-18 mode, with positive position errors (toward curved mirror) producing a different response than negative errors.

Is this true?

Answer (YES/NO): YES